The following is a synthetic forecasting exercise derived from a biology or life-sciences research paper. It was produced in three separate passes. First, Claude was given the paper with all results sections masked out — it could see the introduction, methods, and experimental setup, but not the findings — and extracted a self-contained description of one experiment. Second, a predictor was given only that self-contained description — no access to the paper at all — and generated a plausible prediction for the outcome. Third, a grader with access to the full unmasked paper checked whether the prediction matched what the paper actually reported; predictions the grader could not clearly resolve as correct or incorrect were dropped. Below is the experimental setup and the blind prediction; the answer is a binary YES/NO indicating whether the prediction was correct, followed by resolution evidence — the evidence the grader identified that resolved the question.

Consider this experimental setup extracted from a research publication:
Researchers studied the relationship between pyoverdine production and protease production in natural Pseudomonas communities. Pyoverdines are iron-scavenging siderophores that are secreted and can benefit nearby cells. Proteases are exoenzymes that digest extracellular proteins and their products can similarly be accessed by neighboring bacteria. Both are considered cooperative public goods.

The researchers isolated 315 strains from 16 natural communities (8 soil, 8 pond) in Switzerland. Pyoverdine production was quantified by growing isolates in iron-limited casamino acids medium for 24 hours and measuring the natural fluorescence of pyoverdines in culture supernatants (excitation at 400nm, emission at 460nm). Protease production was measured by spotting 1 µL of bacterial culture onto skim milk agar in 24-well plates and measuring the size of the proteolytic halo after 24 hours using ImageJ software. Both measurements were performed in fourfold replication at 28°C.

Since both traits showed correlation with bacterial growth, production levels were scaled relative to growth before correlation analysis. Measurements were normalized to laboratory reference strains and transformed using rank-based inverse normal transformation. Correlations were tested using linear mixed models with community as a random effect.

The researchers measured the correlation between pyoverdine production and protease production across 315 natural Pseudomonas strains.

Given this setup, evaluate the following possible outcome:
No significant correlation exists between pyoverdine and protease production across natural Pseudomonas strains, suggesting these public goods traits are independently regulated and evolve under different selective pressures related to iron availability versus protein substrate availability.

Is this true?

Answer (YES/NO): NO